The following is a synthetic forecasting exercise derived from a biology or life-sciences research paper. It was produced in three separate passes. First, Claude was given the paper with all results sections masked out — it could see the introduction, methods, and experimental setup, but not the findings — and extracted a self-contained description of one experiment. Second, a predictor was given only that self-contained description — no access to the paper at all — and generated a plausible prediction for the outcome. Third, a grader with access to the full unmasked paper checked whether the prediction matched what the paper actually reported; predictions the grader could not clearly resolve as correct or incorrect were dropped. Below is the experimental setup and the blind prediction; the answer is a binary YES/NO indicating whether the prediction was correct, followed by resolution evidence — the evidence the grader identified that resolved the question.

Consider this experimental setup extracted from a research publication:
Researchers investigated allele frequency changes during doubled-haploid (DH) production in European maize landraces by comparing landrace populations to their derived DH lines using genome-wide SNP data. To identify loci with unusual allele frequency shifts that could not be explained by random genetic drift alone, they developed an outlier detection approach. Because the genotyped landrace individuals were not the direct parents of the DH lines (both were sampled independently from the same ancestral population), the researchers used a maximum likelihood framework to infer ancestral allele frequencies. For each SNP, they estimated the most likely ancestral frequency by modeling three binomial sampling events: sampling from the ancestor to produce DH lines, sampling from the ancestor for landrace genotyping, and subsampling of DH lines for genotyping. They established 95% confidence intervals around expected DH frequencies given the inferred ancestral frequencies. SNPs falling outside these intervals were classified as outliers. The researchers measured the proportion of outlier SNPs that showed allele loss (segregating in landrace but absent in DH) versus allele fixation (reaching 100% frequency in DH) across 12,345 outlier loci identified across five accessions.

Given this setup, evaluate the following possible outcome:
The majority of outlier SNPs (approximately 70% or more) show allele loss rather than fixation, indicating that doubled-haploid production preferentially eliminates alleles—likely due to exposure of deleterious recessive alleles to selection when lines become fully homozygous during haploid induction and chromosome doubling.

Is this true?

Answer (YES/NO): YES